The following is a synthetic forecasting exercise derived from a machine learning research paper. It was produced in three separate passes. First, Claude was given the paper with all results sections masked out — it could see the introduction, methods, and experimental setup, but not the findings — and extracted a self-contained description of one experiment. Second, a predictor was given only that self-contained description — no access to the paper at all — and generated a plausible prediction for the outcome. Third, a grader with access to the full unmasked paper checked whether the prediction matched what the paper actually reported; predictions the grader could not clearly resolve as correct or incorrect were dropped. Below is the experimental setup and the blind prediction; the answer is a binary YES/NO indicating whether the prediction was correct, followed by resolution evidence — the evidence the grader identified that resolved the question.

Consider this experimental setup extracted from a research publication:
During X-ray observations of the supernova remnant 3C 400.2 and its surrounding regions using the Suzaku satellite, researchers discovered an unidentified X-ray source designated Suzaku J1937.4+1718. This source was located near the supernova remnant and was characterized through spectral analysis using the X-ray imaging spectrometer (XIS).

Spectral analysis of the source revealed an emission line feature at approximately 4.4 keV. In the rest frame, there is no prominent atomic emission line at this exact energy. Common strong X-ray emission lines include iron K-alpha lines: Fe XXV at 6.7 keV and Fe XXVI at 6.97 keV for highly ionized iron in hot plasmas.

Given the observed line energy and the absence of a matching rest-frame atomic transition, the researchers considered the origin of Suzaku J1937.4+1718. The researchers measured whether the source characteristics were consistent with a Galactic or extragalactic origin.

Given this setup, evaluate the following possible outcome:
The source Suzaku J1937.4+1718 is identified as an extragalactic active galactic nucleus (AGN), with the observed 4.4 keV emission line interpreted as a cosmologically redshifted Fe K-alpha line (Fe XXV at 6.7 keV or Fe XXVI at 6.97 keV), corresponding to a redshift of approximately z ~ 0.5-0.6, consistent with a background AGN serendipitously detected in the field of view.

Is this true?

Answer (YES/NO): NO